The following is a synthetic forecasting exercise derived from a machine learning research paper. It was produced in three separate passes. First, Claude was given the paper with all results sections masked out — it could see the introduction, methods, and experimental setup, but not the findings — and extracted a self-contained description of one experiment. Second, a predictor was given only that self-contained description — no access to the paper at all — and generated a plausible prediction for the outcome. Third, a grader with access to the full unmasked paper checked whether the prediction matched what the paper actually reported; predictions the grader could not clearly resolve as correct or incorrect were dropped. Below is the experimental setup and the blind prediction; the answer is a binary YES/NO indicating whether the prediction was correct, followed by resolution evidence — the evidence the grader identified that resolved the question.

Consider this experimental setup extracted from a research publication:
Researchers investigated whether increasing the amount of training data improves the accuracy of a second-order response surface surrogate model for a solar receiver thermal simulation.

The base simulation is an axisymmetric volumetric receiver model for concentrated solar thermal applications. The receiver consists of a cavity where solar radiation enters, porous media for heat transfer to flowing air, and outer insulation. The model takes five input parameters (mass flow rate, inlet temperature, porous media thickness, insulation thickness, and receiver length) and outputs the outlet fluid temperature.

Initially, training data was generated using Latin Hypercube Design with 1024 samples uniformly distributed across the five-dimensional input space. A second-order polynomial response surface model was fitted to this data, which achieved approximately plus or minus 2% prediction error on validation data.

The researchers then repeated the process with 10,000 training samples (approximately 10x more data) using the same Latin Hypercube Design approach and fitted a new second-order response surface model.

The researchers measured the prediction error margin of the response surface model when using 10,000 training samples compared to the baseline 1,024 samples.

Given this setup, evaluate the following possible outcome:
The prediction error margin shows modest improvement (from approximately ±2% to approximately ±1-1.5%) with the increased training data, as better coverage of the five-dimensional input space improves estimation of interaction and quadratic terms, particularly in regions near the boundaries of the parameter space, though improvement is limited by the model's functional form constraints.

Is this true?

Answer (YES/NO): NO